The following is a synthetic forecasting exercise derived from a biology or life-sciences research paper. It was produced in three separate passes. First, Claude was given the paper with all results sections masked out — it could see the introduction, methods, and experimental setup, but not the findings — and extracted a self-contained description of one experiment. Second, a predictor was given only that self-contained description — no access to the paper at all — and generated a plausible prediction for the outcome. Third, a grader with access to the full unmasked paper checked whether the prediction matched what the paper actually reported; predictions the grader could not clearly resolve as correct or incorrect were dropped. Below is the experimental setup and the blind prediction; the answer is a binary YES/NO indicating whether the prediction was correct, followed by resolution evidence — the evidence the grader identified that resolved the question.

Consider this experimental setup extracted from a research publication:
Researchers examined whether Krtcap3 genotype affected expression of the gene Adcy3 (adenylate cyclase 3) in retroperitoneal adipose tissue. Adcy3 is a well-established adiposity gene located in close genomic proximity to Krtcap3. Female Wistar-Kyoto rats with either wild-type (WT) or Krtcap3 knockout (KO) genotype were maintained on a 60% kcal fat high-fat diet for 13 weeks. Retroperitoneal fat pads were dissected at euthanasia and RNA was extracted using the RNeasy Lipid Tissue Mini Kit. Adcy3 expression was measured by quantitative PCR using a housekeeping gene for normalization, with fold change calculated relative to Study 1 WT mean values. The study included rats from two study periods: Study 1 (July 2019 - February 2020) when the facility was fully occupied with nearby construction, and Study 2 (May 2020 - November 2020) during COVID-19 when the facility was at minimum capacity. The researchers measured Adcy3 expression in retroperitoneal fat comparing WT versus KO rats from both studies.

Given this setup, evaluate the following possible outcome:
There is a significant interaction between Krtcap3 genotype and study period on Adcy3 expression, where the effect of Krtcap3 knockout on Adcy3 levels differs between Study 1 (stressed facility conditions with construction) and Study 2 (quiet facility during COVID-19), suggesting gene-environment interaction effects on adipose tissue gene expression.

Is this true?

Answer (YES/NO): NO